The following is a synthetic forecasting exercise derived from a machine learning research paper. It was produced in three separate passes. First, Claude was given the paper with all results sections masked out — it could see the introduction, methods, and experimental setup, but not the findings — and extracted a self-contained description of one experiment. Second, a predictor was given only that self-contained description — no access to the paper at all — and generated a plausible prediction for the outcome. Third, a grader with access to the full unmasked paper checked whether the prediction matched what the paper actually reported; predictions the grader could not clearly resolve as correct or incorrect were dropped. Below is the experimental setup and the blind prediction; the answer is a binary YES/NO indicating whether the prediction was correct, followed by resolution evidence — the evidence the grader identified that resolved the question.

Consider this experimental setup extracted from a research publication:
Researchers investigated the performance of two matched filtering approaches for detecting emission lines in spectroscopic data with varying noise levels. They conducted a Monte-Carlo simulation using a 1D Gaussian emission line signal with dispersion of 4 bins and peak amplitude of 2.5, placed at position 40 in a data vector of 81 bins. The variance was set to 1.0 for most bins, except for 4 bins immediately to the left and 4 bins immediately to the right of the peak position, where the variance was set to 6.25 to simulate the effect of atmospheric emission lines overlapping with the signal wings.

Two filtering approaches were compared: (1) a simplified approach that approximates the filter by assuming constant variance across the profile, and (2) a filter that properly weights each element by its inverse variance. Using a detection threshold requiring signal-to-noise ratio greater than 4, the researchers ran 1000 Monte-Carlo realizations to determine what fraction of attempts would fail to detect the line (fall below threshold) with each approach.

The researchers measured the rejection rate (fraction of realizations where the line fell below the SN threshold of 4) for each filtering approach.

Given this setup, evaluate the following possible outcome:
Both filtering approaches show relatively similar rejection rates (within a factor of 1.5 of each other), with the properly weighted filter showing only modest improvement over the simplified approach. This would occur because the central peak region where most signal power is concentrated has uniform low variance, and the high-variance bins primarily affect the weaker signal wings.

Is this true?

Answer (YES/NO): NO